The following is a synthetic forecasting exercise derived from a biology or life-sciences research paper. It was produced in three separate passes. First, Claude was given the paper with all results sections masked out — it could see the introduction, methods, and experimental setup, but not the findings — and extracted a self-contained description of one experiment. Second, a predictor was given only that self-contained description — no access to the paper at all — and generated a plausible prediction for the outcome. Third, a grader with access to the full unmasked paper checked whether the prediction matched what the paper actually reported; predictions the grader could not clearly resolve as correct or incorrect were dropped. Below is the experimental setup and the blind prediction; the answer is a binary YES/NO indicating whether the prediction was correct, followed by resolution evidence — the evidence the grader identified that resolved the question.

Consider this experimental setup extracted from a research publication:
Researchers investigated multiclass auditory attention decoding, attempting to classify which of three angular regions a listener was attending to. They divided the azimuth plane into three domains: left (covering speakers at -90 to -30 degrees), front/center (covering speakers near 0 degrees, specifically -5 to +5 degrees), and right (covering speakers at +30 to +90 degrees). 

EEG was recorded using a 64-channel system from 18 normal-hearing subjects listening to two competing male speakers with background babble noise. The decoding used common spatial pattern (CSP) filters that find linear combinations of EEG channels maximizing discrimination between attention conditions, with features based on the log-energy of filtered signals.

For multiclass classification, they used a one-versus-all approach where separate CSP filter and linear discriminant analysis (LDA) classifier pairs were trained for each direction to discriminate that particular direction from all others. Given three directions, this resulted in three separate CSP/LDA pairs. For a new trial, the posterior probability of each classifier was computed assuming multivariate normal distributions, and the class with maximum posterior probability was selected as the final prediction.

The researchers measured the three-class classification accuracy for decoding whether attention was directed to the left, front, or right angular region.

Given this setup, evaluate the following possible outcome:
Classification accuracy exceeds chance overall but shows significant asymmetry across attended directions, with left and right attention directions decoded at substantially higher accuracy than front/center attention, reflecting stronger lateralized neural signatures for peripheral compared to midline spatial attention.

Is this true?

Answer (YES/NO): NO